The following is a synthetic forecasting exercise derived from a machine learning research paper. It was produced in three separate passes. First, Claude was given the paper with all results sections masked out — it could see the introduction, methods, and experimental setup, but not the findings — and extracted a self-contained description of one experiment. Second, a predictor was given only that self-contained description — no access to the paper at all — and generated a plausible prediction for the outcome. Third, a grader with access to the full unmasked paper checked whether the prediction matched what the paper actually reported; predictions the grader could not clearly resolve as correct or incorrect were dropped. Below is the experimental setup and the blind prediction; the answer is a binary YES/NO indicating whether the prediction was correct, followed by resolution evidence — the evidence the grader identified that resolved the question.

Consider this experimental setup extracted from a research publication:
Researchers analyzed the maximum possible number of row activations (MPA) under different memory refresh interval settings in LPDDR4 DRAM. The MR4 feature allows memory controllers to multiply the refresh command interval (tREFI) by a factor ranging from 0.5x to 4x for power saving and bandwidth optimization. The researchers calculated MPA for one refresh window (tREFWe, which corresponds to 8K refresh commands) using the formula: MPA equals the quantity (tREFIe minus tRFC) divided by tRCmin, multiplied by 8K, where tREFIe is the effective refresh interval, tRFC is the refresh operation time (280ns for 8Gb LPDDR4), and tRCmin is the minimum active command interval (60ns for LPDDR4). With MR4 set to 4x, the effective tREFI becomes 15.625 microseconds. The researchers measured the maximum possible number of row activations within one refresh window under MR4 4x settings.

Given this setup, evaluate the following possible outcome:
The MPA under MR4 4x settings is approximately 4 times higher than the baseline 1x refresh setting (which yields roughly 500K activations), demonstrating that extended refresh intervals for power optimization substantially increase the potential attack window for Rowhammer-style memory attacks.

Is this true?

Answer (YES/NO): YES